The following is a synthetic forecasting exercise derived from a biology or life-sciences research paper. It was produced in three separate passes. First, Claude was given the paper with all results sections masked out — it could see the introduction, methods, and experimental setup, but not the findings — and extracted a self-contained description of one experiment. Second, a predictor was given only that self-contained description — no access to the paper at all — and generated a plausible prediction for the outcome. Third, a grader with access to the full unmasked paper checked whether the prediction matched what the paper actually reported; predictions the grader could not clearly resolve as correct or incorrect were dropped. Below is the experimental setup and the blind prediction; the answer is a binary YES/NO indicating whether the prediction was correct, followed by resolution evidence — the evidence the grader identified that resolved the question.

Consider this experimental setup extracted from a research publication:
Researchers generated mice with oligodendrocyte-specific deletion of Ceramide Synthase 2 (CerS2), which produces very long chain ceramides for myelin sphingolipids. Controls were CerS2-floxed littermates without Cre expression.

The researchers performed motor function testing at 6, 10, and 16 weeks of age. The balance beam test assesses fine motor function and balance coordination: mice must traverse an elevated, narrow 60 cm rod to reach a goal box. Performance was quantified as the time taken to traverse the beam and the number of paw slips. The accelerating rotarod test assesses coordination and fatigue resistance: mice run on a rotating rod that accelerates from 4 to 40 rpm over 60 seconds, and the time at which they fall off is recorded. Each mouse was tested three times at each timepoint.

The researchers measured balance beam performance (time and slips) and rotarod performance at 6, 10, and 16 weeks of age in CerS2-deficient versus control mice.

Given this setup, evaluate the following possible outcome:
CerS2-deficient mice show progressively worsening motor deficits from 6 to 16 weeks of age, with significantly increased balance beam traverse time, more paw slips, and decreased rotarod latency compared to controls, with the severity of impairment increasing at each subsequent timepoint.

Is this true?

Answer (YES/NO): NO